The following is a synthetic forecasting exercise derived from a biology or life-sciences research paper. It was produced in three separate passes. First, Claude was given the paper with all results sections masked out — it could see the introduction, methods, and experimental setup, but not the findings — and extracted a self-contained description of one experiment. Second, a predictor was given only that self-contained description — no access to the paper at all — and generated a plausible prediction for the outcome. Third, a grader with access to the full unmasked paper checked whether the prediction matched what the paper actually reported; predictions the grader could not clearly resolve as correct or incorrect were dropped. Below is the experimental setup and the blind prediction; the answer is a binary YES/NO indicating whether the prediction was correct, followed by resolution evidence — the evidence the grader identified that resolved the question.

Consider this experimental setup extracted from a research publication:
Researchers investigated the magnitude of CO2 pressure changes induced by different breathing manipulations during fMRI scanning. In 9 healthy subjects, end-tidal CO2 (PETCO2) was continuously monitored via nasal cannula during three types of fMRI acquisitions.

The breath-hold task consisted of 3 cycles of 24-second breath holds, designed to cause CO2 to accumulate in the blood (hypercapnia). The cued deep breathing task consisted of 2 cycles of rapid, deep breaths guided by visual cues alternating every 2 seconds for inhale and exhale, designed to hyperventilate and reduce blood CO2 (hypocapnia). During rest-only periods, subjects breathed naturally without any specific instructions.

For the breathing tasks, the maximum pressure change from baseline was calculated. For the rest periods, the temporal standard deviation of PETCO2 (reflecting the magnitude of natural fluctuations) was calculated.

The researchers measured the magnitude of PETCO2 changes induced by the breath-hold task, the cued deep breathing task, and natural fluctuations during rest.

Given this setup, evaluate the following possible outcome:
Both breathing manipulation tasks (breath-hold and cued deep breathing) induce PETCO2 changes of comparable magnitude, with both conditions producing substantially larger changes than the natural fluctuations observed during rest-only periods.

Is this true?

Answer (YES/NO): YES